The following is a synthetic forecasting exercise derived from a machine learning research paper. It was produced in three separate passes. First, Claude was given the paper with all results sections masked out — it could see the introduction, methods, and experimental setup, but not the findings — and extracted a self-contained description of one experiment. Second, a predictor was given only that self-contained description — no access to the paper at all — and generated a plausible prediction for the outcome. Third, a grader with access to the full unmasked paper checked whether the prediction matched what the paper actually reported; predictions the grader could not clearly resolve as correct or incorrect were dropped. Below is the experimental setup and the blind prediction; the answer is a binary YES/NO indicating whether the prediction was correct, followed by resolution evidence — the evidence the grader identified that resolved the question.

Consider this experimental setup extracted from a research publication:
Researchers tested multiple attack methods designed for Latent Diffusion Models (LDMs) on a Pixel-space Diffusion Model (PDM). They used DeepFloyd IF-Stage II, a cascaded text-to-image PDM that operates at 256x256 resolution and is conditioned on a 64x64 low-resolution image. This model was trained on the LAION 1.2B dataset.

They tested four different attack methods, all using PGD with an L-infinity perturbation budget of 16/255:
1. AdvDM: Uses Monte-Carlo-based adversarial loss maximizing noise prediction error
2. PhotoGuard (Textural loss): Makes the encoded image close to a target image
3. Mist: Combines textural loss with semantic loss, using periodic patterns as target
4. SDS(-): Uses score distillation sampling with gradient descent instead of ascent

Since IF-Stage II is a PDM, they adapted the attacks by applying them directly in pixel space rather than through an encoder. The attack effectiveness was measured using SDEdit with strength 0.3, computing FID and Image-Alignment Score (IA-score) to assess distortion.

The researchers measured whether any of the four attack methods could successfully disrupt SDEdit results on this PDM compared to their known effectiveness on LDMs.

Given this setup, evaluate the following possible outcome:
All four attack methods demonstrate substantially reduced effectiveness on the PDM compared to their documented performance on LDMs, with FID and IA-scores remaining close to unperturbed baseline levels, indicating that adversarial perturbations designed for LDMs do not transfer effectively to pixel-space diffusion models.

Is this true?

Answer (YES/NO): YES